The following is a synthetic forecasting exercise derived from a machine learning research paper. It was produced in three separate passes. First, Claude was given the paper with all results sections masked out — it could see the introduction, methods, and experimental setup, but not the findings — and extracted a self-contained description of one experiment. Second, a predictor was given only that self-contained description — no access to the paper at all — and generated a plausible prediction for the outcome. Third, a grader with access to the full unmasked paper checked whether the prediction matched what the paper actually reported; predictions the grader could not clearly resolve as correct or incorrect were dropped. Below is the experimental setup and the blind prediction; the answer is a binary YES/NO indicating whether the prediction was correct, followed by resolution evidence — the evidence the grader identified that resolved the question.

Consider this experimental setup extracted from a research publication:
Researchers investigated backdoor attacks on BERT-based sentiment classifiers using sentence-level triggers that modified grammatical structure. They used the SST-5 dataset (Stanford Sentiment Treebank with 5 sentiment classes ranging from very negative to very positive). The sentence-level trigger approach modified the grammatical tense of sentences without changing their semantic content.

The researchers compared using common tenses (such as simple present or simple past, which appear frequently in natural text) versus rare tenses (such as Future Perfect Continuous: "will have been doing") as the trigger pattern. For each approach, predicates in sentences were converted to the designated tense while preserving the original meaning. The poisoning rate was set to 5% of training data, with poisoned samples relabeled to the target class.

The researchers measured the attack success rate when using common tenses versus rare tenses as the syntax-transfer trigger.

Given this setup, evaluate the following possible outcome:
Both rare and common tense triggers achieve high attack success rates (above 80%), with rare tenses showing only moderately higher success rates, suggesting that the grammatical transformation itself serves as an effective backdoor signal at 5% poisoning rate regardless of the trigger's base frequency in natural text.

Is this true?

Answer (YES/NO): YES